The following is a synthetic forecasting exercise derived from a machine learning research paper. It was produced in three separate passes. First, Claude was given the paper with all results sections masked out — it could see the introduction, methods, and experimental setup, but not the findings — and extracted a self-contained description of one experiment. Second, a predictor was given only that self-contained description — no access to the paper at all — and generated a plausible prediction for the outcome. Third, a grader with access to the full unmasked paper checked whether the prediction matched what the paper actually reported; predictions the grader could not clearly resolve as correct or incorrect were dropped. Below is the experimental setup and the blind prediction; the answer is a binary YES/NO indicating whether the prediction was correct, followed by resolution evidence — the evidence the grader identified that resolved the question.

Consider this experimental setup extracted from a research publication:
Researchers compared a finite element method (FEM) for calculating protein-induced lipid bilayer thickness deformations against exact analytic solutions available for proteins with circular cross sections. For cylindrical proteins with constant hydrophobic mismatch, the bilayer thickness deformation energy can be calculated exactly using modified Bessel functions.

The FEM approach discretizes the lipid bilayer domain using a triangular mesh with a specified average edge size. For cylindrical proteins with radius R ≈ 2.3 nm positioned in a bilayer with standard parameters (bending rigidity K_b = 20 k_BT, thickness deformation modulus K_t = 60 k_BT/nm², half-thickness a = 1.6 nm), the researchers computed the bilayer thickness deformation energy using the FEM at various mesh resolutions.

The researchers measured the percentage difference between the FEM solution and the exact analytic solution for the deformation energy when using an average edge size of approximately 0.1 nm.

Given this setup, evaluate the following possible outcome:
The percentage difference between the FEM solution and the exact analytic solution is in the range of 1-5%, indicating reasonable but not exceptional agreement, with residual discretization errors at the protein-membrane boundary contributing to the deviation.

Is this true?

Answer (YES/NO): NO